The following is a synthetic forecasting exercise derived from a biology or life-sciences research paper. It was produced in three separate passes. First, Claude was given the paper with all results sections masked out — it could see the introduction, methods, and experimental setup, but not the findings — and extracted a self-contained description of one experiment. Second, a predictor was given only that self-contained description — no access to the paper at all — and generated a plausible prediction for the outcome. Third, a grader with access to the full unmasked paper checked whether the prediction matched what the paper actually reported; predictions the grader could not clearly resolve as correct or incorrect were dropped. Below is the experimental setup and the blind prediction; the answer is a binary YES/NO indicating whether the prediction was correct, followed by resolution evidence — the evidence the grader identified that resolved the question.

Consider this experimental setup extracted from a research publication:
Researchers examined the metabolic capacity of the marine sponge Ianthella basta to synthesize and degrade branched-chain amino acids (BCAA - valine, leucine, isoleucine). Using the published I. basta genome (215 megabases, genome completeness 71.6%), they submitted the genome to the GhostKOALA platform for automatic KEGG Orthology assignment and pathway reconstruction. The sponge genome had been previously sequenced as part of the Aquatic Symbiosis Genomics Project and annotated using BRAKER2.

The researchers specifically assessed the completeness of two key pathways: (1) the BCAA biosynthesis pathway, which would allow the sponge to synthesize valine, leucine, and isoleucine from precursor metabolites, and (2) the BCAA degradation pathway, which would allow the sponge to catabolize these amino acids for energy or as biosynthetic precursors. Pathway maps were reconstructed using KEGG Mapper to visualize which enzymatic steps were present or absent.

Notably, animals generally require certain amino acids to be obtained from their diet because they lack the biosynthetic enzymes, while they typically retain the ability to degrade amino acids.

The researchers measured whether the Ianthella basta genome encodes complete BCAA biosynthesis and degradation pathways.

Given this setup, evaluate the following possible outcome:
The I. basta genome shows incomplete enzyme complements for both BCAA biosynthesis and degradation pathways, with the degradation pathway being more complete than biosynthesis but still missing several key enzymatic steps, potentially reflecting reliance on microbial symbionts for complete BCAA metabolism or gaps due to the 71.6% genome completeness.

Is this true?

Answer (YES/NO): NO